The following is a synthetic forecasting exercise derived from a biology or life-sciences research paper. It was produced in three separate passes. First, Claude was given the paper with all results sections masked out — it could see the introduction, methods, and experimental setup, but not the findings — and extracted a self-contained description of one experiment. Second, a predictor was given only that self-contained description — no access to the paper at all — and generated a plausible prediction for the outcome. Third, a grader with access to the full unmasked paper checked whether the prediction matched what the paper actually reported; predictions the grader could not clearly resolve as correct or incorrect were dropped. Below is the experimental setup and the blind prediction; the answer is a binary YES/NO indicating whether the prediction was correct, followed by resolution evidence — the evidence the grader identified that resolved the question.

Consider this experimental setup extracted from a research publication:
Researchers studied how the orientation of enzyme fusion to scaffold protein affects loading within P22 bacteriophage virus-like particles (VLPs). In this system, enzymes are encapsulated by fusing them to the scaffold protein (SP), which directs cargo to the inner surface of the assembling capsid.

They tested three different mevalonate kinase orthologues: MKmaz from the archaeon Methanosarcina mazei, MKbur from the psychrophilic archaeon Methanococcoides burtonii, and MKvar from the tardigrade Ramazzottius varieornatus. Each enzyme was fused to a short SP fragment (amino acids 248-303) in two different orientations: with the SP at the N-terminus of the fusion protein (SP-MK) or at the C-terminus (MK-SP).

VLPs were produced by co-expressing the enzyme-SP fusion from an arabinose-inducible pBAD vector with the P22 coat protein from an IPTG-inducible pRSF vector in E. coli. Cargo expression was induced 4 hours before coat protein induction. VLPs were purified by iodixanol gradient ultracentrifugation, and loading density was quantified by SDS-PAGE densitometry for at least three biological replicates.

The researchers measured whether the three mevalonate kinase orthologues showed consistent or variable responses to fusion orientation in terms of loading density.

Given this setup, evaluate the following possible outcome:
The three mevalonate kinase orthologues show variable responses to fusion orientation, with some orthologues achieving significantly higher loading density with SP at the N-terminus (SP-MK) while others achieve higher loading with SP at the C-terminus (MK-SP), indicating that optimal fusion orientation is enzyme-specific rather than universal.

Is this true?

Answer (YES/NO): YES